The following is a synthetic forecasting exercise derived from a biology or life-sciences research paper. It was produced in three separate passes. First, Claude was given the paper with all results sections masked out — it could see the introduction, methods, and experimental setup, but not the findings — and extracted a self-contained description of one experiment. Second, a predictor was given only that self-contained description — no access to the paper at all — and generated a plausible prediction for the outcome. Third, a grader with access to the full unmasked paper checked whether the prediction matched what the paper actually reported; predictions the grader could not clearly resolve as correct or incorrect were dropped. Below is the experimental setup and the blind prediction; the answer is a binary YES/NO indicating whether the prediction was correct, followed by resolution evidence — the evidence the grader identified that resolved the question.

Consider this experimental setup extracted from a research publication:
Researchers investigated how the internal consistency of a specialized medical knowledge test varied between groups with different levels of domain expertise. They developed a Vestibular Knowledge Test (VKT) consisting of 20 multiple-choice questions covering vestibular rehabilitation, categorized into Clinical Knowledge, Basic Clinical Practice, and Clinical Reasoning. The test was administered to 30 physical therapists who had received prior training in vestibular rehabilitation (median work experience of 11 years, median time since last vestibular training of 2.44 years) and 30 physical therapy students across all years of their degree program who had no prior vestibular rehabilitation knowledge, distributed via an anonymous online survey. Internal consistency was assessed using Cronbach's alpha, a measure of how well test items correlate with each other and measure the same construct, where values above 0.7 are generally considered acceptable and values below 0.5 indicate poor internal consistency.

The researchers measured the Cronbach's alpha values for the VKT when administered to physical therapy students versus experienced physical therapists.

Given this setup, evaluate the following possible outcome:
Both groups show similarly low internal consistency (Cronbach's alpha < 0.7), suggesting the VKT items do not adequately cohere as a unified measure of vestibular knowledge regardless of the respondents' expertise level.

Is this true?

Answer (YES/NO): NO